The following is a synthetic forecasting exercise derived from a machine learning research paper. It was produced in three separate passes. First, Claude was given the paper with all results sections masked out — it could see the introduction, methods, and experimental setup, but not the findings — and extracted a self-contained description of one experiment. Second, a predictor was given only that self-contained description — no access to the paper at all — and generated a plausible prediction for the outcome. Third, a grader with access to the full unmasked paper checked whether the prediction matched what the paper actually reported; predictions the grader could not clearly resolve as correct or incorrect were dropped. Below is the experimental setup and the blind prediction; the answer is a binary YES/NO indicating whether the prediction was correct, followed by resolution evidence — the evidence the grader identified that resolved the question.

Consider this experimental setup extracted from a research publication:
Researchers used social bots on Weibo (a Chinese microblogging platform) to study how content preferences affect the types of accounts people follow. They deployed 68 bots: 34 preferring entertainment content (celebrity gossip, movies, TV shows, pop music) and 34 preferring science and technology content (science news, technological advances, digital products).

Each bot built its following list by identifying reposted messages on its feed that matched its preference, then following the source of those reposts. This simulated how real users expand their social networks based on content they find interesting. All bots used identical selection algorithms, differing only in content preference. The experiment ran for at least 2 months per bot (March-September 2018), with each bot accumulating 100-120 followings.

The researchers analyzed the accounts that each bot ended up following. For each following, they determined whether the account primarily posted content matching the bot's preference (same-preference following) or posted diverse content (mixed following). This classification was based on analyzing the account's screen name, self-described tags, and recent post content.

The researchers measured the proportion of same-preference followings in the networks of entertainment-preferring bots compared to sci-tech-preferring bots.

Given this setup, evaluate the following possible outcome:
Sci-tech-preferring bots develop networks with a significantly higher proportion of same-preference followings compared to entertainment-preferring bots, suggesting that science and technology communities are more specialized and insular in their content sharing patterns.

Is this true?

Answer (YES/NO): NO